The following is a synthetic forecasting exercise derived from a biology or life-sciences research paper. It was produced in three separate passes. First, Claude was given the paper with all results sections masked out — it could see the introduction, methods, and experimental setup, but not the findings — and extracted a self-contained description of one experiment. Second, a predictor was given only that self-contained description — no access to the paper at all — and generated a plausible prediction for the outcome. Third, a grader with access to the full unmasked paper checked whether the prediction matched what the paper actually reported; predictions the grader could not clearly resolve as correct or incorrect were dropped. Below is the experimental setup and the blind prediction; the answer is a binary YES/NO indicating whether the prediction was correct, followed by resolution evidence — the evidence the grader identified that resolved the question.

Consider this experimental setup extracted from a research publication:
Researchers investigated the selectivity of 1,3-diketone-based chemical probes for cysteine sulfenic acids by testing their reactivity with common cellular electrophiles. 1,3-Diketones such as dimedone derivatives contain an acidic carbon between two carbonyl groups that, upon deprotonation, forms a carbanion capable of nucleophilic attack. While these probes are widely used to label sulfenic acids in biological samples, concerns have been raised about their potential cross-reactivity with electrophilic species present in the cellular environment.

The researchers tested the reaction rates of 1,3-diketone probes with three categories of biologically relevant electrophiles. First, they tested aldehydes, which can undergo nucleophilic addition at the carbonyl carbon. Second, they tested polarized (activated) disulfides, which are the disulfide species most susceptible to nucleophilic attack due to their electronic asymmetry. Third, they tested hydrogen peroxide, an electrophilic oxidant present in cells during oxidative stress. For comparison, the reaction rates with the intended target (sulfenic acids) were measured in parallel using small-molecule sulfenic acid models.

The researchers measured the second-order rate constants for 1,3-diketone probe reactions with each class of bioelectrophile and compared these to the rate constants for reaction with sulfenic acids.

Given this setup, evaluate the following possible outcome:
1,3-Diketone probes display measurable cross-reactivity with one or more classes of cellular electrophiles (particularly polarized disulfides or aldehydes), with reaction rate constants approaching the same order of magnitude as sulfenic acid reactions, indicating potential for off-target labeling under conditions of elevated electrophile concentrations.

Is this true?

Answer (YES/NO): NO